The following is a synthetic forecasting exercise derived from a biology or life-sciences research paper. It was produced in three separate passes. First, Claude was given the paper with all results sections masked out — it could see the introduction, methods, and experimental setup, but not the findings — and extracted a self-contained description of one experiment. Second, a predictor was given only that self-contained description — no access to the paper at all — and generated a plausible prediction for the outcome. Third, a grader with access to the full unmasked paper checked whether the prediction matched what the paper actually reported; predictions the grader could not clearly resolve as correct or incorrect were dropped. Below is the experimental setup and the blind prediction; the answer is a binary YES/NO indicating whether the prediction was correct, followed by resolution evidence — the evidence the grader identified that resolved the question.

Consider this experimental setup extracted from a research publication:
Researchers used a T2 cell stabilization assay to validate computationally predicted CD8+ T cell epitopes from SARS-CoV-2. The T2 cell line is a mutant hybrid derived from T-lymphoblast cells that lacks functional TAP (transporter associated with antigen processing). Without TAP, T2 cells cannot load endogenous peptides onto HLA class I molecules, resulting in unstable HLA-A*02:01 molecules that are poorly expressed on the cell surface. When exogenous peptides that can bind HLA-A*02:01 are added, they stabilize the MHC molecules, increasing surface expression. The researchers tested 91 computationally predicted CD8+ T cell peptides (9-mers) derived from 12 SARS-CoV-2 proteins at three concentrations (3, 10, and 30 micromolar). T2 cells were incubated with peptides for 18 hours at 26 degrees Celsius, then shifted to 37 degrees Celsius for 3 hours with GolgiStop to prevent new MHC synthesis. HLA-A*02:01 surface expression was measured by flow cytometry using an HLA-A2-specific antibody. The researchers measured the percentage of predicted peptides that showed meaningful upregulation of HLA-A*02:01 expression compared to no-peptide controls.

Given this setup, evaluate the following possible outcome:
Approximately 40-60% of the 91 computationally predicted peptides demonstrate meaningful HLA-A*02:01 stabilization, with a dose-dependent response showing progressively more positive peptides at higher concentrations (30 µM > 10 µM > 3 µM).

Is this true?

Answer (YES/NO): NO